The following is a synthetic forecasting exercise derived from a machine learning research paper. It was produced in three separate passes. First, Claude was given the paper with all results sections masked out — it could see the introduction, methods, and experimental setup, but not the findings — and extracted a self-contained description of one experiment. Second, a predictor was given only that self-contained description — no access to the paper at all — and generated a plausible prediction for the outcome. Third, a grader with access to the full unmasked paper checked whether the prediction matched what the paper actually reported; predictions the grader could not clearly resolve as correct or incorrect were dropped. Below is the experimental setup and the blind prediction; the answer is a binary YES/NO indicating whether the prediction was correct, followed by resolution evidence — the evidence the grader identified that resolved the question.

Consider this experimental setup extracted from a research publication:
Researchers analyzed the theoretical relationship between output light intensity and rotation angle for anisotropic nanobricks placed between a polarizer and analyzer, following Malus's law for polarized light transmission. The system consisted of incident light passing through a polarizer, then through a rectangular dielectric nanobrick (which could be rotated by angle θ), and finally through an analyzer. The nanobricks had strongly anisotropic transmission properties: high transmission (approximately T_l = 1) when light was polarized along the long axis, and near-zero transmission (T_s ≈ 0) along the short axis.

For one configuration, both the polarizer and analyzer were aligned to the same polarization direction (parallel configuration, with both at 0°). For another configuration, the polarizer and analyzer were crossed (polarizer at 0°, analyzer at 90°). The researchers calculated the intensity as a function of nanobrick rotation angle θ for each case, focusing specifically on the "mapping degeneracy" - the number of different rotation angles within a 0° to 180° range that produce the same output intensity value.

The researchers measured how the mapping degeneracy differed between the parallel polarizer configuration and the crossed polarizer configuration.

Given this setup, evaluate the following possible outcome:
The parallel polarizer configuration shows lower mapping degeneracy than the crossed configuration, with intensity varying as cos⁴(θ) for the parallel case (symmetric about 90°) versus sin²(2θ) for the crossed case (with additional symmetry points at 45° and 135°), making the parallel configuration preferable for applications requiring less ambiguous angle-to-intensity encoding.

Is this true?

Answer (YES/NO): NO